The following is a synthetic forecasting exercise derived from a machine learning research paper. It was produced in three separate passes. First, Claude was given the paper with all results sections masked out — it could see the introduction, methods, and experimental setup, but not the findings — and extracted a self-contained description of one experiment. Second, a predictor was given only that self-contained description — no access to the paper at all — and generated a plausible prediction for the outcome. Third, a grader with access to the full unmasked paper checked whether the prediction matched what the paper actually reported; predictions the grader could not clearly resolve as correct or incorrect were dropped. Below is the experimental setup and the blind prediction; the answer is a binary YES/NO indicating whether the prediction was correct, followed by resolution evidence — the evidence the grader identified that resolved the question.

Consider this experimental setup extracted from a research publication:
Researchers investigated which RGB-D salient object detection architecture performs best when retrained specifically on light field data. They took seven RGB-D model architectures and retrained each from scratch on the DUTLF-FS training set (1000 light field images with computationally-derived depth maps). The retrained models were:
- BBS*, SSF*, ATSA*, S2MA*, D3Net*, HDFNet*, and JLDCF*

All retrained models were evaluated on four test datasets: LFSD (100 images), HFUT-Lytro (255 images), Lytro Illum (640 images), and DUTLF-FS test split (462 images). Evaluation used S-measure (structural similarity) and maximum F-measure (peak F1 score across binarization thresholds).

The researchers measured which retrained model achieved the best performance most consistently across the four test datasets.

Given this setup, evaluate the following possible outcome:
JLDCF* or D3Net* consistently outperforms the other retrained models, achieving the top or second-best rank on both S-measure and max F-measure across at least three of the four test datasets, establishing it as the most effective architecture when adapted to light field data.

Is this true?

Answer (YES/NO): YES